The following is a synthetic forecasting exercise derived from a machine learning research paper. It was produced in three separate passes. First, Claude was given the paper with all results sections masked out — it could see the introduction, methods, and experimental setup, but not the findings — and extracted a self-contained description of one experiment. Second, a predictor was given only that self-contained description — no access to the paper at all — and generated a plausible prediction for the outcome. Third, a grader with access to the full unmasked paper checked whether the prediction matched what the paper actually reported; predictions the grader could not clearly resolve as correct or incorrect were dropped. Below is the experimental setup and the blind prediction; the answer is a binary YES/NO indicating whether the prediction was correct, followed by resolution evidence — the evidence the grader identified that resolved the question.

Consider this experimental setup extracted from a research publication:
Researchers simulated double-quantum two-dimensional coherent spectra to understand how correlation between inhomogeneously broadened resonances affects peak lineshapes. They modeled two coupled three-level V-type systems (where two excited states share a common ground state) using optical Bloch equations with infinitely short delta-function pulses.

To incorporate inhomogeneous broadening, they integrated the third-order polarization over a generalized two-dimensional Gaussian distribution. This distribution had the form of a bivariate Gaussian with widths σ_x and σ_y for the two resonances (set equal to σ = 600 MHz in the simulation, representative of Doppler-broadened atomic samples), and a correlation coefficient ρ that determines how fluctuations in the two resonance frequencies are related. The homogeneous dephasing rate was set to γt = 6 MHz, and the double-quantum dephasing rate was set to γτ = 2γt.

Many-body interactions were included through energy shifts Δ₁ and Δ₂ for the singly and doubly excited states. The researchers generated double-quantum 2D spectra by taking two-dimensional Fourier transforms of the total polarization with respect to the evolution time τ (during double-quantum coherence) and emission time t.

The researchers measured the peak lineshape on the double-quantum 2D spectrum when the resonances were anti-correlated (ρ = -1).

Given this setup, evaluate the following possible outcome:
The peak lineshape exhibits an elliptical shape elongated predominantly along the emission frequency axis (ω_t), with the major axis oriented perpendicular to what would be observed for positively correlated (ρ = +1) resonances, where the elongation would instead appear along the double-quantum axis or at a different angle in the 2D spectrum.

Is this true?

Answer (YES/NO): NO